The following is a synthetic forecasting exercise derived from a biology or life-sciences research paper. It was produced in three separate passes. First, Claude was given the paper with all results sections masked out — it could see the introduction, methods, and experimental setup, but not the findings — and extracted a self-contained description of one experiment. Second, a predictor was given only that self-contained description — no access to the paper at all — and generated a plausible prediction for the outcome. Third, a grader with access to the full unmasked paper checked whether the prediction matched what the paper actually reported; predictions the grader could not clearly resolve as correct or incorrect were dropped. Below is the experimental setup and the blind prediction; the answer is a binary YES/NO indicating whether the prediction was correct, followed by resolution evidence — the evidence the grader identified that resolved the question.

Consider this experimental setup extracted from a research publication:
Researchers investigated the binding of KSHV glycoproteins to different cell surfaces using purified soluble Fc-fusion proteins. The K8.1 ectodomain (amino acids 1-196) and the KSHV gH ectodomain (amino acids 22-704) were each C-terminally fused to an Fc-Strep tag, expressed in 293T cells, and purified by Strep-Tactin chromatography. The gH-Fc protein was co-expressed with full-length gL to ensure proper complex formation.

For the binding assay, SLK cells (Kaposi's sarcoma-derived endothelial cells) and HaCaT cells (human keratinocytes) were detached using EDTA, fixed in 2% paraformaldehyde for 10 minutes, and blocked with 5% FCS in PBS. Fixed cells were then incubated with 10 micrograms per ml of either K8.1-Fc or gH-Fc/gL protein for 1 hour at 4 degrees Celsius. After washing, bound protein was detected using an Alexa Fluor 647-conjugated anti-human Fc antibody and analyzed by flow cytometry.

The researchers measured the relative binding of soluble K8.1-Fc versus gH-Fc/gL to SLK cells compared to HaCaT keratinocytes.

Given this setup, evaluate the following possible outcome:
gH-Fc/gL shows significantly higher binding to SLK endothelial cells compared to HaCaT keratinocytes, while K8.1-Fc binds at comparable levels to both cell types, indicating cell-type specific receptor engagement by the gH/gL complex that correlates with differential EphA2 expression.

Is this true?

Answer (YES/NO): NO